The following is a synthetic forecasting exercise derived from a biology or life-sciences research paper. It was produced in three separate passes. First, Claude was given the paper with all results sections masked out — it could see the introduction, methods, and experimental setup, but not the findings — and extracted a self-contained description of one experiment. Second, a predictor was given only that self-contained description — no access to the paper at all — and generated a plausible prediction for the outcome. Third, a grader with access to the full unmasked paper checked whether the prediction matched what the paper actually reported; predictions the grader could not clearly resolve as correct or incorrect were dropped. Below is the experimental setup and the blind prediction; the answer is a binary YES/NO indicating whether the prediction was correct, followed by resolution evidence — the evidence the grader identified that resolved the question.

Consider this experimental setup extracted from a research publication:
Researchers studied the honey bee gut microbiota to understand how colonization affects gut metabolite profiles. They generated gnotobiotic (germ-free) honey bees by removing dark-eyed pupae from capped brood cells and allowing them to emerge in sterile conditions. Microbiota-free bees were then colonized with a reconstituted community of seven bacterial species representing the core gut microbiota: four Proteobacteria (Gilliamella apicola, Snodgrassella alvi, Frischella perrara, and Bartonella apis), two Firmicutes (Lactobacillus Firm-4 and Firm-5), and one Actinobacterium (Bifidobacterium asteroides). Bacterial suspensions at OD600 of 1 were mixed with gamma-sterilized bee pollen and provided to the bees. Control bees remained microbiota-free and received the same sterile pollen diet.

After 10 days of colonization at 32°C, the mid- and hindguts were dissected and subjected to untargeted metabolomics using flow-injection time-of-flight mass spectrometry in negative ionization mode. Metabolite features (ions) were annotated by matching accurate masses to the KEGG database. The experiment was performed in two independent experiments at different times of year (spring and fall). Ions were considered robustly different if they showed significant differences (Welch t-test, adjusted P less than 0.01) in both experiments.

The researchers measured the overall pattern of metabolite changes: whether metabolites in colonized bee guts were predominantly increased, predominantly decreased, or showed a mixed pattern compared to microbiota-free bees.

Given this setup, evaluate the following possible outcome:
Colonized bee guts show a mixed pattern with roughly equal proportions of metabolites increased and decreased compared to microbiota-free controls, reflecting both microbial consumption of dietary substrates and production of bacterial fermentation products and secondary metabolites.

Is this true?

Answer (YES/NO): NO